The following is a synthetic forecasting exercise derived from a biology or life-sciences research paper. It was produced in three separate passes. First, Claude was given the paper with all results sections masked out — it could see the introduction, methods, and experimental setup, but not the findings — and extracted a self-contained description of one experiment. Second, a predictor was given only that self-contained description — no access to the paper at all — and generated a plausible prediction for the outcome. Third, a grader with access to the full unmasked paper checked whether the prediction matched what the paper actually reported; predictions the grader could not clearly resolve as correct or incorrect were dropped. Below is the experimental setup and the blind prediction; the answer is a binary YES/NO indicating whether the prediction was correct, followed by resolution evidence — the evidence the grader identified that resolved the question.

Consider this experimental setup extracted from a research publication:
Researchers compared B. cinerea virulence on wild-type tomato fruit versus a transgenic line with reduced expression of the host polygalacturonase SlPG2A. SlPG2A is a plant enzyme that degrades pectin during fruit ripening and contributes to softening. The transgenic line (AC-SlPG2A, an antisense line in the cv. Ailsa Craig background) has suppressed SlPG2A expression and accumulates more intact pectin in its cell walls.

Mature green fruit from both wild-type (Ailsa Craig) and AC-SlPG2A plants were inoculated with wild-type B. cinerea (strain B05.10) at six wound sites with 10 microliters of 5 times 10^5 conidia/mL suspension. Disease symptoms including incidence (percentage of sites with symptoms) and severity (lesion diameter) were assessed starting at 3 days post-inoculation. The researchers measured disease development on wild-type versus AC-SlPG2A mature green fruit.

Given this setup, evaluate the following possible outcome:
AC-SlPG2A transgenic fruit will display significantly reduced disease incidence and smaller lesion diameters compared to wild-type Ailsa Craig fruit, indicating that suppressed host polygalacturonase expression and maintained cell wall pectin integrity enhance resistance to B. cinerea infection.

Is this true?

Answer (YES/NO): YES